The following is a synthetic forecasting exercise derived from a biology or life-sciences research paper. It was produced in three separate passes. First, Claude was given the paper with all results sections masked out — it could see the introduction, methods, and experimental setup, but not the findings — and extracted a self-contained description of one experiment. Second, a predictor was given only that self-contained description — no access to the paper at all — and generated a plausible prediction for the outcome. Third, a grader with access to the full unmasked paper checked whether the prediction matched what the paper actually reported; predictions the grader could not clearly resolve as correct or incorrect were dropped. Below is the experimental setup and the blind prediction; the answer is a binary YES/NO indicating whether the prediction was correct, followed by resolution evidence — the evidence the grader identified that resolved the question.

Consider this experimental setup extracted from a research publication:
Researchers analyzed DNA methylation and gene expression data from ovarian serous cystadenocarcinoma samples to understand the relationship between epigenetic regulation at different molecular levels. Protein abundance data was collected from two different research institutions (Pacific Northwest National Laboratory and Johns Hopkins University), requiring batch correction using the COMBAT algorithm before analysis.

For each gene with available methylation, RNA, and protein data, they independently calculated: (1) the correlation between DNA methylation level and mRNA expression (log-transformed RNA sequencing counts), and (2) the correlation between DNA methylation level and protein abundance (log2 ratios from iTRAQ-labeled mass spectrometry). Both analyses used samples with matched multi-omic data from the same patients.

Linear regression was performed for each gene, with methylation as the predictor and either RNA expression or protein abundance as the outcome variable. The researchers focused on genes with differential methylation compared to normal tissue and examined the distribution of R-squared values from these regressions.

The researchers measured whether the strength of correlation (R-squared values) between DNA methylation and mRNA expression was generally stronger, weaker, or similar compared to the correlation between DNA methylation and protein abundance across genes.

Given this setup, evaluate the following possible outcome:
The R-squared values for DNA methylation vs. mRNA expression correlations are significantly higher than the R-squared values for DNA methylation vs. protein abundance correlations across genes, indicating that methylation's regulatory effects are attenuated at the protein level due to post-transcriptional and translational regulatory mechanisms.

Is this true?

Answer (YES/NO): YES